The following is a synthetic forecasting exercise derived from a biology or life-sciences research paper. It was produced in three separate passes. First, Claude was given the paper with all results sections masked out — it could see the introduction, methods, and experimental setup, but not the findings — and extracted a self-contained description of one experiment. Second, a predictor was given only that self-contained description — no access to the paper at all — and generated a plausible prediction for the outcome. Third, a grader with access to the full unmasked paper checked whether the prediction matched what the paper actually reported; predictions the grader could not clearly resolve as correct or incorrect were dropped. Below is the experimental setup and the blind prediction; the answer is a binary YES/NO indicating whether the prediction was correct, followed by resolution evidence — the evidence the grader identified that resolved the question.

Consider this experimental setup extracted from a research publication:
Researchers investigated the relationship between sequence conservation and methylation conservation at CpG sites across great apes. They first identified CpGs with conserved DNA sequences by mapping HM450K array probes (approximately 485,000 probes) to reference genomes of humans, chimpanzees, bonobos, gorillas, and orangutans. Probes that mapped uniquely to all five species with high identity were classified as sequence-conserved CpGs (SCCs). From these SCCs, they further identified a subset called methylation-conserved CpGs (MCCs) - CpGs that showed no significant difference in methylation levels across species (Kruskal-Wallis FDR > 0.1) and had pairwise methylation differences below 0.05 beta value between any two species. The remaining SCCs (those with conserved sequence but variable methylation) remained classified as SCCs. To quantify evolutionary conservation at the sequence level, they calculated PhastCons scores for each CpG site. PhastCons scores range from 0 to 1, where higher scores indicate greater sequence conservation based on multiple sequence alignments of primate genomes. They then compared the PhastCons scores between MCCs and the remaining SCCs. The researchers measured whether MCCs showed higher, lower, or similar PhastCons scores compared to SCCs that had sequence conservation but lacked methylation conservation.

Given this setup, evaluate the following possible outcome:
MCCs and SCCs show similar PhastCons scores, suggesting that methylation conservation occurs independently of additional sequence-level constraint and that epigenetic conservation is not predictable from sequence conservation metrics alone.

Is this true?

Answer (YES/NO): NO